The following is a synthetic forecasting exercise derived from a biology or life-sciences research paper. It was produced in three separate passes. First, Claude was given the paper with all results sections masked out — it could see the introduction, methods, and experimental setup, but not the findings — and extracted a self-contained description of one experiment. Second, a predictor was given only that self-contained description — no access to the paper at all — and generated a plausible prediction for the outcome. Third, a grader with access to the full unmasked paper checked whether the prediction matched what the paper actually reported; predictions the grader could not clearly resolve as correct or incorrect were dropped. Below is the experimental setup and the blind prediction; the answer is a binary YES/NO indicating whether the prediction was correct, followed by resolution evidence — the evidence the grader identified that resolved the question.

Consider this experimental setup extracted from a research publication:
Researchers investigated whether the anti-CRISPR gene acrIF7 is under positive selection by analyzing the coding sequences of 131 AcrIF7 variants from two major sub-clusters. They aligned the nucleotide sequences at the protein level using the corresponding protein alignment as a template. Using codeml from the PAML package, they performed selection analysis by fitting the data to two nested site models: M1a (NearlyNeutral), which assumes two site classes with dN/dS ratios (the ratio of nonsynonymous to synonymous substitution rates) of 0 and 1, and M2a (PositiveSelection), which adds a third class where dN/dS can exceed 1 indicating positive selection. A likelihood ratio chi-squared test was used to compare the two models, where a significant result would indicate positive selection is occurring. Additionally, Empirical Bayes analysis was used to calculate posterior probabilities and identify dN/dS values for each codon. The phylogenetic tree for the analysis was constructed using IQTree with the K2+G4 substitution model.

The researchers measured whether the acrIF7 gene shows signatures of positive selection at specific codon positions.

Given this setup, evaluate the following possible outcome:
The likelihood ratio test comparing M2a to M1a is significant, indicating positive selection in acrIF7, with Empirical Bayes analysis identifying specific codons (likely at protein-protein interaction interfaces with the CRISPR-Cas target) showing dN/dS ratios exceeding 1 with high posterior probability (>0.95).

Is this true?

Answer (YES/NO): NO